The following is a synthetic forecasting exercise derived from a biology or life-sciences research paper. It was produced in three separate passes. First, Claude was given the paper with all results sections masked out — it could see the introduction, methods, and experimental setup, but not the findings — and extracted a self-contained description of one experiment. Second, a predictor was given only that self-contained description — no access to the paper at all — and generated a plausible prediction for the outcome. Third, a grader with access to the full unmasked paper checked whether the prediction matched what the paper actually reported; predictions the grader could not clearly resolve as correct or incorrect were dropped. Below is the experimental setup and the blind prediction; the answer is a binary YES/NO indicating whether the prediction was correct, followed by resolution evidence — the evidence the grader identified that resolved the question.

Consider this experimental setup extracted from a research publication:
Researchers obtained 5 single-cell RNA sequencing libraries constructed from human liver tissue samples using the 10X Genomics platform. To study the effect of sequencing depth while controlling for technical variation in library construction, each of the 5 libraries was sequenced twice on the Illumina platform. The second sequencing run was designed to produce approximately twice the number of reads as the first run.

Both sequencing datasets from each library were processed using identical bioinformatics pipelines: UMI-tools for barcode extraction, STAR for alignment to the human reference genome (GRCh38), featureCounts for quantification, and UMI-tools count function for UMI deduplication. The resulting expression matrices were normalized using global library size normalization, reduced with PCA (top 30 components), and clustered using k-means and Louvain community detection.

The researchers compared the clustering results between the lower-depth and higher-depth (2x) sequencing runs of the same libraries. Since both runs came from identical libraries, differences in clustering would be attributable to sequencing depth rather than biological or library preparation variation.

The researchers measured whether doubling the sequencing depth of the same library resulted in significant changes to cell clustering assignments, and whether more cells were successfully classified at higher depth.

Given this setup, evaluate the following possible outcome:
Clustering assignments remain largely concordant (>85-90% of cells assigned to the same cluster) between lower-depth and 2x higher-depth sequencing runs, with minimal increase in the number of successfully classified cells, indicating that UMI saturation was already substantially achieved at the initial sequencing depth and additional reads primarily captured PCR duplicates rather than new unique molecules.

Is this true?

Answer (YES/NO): NO